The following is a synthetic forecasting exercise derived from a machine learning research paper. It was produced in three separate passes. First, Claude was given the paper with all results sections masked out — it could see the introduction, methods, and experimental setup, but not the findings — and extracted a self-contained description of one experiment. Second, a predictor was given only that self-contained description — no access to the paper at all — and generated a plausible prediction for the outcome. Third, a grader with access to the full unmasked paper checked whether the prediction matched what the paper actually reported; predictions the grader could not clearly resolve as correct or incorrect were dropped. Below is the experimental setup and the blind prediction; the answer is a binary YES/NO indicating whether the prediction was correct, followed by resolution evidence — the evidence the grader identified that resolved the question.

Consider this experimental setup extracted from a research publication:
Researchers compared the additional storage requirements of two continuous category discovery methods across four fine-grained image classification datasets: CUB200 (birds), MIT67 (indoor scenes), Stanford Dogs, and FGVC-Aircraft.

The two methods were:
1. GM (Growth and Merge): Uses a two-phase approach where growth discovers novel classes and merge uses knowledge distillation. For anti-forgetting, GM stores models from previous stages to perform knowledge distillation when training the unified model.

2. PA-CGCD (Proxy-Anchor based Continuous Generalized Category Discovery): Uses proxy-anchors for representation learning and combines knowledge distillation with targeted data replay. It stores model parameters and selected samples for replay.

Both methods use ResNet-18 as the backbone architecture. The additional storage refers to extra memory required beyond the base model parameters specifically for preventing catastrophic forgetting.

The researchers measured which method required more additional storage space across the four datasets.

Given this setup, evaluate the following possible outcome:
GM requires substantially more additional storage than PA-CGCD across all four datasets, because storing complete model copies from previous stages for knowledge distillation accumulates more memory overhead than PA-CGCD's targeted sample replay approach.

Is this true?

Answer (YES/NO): YES